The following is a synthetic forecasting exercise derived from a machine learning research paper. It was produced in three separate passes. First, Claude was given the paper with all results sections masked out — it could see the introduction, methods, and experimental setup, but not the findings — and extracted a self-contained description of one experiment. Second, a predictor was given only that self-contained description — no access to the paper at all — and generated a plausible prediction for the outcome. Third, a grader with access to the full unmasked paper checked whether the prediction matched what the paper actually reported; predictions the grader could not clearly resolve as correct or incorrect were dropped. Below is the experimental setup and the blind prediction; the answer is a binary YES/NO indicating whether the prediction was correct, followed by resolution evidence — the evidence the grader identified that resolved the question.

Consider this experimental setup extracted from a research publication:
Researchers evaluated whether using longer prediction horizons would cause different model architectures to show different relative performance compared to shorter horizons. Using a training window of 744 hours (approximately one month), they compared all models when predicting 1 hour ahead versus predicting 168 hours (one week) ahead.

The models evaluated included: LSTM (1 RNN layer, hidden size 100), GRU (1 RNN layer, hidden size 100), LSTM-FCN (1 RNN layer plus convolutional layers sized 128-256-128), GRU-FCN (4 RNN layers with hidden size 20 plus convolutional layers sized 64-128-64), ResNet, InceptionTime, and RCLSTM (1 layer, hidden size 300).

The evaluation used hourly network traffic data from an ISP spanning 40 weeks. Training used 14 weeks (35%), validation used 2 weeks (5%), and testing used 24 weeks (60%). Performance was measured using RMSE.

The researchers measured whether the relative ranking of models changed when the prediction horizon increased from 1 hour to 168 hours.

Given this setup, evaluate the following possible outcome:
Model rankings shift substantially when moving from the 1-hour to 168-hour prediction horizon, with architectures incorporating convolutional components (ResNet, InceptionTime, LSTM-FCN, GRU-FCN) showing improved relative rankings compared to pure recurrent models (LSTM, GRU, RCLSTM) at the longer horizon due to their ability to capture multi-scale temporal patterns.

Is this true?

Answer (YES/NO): NO